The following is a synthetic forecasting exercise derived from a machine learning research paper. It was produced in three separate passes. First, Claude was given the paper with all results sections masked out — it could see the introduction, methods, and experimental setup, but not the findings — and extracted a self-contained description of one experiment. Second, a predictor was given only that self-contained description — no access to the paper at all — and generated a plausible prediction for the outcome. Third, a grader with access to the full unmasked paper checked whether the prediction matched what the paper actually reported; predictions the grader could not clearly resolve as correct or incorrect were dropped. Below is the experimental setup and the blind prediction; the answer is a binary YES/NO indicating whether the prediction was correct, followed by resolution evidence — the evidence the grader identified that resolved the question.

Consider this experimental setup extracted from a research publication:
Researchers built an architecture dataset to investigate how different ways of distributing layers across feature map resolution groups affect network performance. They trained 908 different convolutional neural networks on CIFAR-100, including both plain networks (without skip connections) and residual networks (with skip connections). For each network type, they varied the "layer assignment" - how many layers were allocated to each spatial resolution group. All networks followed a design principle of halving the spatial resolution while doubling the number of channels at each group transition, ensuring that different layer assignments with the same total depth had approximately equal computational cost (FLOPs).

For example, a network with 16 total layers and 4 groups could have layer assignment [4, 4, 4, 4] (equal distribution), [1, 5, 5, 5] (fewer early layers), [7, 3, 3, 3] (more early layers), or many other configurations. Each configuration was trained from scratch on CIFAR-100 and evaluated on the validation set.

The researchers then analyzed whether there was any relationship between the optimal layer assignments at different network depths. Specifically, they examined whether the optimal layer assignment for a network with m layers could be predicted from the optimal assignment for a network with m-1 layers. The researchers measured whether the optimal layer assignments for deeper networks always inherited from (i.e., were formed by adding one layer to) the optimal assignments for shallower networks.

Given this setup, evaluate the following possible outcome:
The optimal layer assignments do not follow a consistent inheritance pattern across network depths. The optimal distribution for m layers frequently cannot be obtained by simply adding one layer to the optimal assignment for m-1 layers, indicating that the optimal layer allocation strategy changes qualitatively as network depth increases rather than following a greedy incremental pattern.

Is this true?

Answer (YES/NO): NO